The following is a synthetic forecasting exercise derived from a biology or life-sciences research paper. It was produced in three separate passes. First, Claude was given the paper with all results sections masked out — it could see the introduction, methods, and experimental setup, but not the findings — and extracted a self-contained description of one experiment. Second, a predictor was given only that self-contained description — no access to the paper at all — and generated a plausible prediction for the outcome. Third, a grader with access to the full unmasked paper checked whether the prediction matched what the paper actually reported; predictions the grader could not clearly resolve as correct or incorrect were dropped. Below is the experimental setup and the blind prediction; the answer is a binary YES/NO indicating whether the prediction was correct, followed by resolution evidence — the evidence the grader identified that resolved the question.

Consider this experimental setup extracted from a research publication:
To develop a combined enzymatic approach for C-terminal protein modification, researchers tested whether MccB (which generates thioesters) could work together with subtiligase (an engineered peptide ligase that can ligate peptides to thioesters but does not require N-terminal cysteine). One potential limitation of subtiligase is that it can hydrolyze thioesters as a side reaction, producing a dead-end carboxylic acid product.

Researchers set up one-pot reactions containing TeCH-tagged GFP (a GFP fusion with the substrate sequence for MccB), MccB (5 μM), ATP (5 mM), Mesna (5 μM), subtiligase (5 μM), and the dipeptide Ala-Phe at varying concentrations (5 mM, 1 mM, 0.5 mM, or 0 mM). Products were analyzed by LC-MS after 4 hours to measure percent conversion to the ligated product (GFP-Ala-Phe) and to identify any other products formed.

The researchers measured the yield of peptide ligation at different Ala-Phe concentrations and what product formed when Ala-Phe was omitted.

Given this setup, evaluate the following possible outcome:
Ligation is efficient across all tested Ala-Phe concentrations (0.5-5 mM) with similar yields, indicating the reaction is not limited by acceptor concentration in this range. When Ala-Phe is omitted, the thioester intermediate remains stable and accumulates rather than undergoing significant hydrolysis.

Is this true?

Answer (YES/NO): NO